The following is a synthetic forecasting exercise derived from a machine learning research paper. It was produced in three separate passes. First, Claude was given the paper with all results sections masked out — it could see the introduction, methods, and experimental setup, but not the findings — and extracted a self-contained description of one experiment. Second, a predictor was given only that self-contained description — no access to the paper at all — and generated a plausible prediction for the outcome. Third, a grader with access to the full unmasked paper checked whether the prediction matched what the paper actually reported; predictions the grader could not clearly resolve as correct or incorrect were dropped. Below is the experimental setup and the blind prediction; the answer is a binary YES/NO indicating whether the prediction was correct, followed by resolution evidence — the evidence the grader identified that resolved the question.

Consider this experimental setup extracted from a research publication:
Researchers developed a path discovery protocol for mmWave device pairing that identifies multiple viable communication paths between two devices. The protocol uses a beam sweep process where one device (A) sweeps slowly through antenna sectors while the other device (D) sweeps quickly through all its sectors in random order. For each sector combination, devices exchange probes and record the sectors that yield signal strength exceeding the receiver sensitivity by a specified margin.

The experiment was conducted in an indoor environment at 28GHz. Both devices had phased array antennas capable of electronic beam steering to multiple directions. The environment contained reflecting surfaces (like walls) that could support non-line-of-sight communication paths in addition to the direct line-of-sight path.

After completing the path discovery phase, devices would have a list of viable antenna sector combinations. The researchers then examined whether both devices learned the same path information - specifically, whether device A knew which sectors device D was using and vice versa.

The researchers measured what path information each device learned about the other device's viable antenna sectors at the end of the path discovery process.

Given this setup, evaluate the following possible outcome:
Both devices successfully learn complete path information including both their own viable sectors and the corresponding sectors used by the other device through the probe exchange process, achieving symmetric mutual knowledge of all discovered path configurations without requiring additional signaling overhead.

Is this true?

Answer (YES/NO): NO